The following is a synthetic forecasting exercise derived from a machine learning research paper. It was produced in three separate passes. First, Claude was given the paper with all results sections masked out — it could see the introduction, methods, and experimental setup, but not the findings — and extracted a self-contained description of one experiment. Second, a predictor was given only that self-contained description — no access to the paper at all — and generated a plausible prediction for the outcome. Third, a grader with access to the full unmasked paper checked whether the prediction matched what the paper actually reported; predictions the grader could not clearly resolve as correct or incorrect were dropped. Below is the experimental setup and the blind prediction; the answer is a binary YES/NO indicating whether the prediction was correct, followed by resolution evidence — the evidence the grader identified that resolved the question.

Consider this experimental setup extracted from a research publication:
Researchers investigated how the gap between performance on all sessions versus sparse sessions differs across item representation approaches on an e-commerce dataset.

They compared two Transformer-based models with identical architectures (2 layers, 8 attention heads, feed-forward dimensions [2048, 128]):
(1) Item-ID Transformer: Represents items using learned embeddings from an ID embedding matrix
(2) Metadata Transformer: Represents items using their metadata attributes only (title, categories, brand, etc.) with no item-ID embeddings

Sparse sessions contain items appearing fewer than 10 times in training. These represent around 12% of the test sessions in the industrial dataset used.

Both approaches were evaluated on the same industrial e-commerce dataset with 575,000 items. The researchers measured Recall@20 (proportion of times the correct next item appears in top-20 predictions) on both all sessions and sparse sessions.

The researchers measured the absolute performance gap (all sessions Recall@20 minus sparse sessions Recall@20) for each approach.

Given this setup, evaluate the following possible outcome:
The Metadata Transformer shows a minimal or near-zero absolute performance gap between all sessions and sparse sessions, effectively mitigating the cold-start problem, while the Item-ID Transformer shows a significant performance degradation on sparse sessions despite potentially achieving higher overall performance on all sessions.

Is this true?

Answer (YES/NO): NO